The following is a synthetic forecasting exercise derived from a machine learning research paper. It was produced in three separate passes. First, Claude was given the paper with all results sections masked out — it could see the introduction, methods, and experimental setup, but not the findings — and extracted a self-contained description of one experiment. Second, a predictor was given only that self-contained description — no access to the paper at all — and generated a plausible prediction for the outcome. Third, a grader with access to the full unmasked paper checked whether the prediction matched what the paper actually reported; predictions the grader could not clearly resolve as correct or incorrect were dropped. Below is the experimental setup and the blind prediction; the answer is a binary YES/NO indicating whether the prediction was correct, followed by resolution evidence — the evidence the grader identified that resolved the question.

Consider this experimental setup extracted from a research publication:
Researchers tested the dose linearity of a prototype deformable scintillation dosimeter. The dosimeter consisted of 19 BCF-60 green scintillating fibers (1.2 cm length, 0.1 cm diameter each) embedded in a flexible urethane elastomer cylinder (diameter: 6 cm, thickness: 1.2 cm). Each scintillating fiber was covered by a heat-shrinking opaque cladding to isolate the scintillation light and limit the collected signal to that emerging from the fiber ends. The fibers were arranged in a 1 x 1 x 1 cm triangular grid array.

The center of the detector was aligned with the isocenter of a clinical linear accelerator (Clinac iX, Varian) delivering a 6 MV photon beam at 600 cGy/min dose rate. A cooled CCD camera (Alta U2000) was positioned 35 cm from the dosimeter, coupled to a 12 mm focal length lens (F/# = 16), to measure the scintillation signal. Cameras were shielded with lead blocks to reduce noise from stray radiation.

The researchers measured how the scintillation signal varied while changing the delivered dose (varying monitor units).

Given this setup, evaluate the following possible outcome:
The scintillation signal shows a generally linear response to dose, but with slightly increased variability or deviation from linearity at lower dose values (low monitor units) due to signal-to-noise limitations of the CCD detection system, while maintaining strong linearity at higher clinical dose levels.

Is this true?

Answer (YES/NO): NO